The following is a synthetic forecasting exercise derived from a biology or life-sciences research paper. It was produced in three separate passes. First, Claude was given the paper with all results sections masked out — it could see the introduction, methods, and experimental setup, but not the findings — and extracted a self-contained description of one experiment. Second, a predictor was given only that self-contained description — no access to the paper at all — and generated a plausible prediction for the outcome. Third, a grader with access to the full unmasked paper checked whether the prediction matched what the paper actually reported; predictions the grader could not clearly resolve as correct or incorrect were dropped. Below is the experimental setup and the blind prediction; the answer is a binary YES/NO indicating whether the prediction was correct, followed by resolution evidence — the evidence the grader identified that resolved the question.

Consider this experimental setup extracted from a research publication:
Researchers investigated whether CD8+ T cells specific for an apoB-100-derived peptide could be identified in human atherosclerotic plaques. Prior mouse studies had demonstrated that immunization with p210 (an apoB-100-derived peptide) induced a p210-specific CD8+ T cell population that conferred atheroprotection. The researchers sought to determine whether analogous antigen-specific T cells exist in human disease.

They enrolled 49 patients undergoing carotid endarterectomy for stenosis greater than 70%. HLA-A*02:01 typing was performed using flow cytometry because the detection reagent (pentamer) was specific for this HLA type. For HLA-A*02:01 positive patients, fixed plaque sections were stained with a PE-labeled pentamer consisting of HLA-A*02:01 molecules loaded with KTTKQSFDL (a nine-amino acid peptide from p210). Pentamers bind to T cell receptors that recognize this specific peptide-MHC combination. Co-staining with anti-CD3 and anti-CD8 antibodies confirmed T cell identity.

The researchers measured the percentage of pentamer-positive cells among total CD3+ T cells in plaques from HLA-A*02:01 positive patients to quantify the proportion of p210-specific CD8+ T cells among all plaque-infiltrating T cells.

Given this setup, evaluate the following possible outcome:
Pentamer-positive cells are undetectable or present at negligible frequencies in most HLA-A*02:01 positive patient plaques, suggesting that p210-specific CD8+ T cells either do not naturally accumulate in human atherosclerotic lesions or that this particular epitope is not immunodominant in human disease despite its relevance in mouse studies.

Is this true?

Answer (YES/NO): NO